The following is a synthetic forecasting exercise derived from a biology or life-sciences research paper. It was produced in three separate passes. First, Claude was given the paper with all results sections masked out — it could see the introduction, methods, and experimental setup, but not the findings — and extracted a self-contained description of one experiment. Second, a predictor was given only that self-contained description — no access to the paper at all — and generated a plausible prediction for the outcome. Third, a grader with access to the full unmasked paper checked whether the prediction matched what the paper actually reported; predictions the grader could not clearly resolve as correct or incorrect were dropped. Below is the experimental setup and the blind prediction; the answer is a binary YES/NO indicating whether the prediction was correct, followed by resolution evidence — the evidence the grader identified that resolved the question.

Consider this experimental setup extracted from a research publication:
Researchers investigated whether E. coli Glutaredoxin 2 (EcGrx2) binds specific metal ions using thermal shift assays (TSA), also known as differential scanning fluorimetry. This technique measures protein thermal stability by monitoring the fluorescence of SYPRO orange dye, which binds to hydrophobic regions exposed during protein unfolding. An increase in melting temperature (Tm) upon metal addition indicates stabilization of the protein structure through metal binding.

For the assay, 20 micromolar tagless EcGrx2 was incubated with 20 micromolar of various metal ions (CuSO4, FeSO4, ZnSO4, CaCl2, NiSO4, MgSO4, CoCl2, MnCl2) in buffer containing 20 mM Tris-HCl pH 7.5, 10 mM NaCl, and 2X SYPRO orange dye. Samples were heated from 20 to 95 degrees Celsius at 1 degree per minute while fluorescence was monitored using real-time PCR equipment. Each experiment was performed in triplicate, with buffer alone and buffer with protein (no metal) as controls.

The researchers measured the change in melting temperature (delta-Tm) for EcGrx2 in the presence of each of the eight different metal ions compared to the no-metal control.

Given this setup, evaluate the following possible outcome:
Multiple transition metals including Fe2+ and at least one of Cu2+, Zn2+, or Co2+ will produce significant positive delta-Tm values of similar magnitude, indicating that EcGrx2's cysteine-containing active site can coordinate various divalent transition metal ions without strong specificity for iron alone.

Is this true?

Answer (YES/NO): NO